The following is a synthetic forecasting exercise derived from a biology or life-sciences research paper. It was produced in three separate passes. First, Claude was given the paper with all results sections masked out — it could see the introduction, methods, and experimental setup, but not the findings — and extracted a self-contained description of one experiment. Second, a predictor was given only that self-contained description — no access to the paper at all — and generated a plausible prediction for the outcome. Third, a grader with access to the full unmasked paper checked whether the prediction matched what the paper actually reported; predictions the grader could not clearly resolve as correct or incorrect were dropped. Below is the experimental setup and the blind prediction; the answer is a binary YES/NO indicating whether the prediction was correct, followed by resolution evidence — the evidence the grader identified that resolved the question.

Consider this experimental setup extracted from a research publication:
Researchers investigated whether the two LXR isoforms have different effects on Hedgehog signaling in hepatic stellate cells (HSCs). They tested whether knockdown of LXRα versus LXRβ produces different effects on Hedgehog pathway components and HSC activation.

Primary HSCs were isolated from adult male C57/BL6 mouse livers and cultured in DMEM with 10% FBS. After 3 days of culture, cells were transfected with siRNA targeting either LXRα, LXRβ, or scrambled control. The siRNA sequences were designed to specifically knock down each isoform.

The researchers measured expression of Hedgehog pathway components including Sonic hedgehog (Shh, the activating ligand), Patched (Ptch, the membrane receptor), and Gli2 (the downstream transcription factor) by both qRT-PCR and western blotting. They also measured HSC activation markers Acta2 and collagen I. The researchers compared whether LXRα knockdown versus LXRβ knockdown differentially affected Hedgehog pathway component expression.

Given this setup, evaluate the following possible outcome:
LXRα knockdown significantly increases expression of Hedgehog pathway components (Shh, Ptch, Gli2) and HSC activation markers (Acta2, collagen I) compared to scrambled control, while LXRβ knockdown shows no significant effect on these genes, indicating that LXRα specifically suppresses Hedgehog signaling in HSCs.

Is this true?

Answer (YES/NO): NO